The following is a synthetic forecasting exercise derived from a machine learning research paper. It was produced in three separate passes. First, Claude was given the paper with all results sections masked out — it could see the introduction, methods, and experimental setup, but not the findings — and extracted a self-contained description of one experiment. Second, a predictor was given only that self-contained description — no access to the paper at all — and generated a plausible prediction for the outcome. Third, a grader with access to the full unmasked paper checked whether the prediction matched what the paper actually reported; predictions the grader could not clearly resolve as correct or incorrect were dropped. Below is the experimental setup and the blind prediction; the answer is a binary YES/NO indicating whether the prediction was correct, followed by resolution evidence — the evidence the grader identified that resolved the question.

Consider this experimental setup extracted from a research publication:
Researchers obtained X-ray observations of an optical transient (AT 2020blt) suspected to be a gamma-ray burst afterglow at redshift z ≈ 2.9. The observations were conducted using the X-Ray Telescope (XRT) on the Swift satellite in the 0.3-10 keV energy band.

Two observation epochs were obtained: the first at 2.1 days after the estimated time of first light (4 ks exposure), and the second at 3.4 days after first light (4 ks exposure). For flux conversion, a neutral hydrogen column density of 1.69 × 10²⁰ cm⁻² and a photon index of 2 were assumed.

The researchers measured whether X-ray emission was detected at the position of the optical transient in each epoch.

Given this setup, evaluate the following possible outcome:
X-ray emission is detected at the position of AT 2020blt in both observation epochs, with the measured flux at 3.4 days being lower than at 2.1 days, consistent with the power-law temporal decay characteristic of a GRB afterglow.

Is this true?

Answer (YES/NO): NO